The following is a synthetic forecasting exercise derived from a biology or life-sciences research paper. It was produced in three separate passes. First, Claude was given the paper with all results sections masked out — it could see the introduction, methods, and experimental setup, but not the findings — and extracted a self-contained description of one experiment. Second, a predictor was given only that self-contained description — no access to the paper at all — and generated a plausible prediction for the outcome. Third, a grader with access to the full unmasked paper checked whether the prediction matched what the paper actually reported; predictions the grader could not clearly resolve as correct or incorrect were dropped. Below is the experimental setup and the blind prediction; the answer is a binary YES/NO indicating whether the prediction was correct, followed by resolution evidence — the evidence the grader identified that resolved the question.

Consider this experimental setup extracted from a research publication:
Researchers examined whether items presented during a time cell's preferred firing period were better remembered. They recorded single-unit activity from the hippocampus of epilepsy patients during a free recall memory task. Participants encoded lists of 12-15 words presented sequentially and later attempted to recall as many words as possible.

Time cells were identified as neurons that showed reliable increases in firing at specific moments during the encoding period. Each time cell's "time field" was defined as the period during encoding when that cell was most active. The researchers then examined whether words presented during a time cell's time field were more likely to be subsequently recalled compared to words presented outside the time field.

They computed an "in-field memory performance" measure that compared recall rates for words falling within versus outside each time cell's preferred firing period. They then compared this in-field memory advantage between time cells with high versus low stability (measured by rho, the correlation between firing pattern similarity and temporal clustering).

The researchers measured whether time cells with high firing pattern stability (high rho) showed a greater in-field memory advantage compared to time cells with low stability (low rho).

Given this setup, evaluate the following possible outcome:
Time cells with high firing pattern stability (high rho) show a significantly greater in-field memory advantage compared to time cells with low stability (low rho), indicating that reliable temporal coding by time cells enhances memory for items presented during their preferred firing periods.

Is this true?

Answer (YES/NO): YES